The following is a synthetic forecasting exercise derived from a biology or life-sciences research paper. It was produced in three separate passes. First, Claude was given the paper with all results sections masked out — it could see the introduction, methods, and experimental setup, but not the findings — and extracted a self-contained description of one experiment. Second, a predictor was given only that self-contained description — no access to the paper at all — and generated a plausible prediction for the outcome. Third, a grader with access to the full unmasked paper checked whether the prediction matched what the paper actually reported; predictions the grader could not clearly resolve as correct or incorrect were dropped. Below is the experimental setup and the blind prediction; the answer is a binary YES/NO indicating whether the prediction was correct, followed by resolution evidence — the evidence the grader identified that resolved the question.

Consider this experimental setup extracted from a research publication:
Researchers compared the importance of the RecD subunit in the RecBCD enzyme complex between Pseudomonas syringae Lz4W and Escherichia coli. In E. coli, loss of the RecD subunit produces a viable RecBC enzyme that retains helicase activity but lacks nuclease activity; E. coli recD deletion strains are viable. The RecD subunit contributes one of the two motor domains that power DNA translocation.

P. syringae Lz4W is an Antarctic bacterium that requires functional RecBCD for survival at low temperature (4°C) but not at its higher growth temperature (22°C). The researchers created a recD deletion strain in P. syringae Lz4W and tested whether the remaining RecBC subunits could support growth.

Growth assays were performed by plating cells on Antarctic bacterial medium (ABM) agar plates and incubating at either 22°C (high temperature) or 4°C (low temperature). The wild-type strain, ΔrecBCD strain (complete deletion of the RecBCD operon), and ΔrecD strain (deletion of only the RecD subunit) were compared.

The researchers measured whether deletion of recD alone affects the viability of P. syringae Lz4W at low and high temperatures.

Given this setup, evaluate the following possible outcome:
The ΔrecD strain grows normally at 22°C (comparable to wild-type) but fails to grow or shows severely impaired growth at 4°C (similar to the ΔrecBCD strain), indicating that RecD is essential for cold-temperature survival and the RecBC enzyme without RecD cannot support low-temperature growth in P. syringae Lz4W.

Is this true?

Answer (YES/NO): YES